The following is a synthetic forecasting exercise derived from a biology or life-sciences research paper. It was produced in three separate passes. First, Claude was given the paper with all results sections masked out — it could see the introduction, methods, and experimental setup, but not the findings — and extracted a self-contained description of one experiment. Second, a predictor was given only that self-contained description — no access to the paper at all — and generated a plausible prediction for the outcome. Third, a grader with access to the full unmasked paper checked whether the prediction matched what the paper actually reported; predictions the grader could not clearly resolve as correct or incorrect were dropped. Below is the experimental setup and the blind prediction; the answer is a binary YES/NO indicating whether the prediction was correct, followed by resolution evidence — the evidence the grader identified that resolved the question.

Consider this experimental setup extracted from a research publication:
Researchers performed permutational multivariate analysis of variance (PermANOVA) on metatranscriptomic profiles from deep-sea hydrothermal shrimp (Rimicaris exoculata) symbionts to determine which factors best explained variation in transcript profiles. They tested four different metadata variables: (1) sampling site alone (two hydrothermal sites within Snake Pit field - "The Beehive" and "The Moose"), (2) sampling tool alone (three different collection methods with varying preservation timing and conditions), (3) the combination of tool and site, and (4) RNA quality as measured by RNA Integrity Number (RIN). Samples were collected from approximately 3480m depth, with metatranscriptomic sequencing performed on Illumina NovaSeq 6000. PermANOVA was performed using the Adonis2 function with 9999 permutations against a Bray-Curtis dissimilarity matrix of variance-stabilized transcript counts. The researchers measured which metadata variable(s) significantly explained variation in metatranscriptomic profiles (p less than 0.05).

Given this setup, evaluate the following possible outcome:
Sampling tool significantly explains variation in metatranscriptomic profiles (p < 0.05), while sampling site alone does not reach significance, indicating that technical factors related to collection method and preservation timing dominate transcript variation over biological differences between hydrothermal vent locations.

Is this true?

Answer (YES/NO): NO